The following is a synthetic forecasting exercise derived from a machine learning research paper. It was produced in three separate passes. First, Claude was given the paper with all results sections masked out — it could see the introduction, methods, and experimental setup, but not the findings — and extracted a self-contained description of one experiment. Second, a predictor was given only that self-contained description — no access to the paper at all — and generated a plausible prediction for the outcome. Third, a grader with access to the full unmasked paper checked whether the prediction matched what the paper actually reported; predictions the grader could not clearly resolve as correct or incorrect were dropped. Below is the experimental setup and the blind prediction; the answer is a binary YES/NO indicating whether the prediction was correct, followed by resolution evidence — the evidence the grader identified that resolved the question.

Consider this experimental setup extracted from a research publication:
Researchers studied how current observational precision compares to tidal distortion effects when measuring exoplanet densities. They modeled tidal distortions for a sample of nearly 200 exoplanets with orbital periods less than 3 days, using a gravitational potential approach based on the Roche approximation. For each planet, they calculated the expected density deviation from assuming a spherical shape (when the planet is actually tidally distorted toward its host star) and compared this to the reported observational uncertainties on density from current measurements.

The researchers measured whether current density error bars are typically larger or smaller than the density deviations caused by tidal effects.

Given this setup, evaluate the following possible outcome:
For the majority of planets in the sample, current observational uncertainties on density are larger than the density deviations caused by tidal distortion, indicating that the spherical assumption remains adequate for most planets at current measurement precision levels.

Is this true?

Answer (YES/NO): YES